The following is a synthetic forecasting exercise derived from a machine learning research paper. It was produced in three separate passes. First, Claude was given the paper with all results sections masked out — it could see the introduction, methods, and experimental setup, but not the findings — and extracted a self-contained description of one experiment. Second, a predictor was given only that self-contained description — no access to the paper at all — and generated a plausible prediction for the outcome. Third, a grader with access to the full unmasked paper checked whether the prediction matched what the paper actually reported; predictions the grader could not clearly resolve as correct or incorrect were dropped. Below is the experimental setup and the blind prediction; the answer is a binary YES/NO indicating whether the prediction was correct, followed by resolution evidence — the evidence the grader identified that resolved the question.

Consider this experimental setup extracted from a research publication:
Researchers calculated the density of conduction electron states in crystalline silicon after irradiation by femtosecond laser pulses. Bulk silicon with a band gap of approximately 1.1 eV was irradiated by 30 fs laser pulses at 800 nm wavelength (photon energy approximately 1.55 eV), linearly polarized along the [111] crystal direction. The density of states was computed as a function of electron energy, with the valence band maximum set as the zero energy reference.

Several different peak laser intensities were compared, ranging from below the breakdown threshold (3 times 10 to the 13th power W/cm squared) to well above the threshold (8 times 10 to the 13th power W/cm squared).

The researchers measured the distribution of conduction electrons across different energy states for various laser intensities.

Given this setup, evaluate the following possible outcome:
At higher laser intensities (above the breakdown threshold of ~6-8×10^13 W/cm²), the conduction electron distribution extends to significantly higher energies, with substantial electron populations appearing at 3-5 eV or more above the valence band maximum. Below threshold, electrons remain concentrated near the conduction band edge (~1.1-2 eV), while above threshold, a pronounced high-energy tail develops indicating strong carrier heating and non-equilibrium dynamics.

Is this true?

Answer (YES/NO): NO